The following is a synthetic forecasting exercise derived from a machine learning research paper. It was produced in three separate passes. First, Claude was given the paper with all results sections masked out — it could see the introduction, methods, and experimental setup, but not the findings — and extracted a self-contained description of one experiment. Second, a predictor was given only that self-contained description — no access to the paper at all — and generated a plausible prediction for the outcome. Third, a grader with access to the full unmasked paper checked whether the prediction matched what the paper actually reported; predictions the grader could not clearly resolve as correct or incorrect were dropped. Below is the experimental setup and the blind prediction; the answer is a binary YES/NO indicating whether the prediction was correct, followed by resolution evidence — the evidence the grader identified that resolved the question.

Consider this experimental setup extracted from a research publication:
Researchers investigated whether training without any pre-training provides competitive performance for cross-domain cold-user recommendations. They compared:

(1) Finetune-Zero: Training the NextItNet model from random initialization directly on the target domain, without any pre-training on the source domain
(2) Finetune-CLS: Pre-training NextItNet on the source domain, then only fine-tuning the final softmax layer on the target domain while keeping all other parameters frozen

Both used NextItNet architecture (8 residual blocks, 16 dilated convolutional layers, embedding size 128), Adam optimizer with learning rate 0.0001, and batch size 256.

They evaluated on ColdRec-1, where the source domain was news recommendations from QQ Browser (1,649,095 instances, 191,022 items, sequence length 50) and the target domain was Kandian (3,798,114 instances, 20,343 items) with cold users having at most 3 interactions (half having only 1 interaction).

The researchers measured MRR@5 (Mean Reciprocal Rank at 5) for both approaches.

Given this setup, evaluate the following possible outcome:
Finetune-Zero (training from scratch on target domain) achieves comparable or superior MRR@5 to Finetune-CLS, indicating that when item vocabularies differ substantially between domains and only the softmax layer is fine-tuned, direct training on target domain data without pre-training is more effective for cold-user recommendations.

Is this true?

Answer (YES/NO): NO